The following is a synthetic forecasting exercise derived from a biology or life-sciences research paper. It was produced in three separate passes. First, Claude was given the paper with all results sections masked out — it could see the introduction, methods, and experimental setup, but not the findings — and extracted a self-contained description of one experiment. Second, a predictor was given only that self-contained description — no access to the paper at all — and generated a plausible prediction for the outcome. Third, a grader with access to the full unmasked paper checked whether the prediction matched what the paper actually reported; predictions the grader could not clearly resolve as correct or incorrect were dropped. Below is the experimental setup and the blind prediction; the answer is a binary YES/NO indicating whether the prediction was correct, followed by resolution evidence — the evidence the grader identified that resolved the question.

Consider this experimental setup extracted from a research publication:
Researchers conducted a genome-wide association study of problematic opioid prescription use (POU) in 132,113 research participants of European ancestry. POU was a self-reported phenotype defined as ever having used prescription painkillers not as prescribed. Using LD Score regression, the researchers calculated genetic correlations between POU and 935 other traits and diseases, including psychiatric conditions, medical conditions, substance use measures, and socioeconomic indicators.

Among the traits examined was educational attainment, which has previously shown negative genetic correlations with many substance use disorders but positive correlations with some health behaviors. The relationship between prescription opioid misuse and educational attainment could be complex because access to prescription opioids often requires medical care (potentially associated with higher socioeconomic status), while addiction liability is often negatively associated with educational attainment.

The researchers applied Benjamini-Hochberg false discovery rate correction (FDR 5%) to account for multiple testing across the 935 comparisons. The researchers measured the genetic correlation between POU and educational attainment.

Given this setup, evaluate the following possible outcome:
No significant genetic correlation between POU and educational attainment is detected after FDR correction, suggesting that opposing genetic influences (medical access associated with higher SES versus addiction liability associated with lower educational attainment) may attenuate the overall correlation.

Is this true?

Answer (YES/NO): NO